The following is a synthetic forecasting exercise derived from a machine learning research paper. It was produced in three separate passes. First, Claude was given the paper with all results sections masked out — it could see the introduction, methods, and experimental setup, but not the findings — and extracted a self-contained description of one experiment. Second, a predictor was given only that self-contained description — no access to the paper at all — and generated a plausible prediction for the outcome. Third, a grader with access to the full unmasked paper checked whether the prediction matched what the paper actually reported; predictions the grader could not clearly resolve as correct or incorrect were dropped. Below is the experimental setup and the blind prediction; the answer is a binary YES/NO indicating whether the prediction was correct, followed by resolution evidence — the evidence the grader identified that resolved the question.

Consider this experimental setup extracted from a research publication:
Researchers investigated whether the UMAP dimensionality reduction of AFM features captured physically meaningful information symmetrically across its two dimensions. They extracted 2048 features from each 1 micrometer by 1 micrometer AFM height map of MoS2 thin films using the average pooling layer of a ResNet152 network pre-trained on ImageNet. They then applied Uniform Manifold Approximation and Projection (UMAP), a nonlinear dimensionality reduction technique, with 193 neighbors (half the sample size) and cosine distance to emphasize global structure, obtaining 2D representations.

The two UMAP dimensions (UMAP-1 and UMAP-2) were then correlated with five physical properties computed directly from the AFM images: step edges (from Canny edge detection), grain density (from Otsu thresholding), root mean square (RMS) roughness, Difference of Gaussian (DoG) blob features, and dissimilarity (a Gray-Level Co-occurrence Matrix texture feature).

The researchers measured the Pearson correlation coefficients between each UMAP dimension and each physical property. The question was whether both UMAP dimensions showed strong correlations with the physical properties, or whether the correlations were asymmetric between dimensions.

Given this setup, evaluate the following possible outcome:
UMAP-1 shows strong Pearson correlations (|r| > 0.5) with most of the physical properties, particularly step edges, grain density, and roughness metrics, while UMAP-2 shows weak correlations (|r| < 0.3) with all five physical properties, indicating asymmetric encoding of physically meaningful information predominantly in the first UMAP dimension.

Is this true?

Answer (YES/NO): NO